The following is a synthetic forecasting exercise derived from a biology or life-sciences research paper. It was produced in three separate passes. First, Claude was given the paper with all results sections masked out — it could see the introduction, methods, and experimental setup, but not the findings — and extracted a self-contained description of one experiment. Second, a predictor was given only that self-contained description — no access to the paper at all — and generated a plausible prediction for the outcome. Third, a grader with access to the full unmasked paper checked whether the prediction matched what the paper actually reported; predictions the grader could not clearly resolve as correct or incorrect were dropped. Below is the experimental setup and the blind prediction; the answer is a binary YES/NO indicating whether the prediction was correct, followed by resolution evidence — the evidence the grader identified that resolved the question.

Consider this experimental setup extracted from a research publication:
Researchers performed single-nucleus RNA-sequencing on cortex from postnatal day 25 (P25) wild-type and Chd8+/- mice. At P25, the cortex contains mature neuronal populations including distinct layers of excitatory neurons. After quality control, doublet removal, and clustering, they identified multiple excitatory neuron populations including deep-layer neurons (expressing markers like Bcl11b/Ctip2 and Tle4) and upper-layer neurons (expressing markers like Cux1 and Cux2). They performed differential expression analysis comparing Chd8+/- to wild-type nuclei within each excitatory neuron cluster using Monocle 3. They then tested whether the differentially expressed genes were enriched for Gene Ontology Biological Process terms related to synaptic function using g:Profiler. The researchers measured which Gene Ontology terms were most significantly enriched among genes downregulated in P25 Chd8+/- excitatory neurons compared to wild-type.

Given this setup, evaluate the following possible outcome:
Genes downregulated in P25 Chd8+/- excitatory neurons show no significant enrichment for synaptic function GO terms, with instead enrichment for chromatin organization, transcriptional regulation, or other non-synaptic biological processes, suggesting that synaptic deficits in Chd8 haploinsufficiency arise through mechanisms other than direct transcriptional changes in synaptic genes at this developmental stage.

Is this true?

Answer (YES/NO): NO